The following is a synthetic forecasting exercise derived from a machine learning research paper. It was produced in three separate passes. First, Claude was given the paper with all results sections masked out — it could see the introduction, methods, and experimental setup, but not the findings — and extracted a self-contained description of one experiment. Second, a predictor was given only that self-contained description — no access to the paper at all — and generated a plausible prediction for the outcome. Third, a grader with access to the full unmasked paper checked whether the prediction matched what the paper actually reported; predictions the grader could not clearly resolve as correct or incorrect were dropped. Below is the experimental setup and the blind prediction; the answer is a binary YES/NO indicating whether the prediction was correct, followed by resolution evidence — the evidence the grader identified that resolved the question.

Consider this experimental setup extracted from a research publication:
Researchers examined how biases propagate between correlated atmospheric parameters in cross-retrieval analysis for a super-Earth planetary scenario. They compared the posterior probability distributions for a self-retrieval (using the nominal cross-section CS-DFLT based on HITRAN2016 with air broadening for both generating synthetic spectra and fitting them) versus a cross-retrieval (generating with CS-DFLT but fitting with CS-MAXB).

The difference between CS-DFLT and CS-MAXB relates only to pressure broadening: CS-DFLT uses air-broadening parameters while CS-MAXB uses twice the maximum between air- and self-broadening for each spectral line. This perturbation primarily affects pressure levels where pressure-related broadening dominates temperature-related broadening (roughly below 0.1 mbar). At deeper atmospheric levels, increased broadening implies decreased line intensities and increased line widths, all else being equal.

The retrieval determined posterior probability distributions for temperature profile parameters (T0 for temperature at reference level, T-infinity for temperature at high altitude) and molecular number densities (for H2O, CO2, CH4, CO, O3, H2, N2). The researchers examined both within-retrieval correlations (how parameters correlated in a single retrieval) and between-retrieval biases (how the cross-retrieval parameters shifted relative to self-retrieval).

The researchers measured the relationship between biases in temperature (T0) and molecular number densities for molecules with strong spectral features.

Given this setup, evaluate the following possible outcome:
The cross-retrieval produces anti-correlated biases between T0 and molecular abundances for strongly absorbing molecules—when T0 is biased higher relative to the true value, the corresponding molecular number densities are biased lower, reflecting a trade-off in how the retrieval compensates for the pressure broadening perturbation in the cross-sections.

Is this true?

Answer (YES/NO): NO